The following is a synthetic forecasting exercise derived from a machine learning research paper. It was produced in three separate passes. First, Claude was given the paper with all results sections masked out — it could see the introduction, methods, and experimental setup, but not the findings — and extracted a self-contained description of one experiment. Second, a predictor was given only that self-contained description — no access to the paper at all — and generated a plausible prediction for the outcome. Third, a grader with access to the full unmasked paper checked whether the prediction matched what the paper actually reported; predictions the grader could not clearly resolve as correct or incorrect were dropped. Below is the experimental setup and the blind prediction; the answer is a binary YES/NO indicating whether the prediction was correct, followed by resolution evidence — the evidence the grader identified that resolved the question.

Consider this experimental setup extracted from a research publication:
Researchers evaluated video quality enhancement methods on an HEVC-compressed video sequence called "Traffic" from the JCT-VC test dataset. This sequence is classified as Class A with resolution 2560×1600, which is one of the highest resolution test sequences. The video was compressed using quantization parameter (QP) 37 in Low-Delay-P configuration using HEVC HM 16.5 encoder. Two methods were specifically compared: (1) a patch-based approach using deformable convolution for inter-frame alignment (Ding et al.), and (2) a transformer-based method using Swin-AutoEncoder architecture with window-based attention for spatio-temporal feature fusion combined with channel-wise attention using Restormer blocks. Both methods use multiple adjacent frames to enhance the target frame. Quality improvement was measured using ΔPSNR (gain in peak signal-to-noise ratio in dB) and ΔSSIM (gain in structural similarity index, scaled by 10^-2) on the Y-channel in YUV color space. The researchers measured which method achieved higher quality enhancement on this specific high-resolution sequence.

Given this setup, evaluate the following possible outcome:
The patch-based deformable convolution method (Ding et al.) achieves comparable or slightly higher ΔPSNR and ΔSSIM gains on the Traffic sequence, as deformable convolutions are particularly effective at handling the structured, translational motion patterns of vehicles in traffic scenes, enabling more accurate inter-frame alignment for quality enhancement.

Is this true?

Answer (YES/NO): YES